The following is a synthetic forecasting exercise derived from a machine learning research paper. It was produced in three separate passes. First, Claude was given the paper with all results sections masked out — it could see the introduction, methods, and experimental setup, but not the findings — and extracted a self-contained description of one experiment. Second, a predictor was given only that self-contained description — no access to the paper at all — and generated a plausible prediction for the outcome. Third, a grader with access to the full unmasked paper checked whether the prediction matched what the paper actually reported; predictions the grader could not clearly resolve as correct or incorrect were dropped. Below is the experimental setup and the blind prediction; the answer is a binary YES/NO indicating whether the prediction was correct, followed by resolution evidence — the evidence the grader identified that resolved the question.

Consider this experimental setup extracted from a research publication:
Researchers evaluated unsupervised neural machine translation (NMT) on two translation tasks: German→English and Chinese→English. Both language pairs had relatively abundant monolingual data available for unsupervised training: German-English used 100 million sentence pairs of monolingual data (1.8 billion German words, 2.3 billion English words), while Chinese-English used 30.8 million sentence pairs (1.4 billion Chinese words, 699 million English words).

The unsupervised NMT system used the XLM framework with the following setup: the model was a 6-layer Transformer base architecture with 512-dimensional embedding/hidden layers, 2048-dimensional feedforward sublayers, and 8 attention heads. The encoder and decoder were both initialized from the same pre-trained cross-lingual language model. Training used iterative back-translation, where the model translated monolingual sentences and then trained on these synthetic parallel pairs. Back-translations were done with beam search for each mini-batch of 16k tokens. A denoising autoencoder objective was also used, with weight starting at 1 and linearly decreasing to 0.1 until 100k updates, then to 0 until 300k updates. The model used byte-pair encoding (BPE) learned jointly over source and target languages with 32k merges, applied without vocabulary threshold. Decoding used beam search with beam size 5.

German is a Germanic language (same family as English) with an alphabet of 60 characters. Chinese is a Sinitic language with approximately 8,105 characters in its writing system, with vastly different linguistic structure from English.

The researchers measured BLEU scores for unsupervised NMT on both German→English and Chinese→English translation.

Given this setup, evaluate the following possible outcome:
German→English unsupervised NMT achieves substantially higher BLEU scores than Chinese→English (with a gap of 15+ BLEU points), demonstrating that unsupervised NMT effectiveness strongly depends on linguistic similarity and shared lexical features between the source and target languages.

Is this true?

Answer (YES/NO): YES